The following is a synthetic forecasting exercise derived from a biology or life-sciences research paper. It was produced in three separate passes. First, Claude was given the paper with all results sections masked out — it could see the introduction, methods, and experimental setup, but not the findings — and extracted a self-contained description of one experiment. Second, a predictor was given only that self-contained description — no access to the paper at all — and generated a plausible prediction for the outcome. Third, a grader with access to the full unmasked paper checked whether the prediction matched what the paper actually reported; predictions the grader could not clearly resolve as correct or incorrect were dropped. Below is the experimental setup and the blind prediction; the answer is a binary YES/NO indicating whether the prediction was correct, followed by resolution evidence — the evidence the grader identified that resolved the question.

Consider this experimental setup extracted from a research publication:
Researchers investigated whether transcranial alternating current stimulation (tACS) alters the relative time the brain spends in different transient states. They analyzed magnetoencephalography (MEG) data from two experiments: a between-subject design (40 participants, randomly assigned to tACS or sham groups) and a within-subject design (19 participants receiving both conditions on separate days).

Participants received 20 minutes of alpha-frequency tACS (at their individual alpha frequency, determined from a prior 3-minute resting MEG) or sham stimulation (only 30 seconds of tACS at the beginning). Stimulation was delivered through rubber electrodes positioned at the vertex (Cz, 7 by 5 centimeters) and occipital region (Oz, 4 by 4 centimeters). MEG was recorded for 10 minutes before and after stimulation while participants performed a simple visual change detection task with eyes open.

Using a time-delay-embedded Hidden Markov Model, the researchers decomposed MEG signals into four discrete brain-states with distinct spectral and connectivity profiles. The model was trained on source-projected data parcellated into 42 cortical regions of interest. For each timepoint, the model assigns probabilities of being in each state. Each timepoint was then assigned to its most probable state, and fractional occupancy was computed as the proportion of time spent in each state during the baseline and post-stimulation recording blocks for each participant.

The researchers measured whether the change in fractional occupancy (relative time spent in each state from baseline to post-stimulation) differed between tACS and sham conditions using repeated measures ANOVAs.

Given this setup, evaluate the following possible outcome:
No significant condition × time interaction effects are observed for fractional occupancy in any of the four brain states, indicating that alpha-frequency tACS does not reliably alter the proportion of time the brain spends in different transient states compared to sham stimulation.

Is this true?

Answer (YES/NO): YES